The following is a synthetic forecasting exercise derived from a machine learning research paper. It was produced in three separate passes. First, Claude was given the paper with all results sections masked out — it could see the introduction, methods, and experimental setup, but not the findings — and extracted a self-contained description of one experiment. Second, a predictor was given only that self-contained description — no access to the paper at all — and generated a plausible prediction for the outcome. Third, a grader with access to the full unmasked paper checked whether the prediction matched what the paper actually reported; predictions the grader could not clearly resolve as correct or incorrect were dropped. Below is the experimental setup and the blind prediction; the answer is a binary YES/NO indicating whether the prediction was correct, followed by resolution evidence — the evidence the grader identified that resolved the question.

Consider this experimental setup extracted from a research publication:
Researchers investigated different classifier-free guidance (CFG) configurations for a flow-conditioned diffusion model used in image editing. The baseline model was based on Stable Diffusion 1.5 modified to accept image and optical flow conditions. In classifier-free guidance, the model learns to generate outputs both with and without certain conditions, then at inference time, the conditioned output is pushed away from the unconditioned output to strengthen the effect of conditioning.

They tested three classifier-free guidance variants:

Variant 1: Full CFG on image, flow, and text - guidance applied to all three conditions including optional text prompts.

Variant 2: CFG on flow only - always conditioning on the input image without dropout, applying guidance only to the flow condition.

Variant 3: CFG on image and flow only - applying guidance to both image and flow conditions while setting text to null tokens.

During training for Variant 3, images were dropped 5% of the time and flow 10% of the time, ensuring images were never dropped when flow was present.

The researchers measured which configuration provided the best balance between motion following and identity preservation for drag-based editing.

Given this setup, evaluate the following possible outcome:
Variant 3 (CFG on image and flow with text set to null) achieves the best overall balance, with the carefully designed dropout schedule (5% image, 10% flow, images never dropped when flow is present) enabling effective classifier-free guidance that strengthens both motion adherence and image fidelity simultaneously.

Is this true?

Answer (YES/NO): YES